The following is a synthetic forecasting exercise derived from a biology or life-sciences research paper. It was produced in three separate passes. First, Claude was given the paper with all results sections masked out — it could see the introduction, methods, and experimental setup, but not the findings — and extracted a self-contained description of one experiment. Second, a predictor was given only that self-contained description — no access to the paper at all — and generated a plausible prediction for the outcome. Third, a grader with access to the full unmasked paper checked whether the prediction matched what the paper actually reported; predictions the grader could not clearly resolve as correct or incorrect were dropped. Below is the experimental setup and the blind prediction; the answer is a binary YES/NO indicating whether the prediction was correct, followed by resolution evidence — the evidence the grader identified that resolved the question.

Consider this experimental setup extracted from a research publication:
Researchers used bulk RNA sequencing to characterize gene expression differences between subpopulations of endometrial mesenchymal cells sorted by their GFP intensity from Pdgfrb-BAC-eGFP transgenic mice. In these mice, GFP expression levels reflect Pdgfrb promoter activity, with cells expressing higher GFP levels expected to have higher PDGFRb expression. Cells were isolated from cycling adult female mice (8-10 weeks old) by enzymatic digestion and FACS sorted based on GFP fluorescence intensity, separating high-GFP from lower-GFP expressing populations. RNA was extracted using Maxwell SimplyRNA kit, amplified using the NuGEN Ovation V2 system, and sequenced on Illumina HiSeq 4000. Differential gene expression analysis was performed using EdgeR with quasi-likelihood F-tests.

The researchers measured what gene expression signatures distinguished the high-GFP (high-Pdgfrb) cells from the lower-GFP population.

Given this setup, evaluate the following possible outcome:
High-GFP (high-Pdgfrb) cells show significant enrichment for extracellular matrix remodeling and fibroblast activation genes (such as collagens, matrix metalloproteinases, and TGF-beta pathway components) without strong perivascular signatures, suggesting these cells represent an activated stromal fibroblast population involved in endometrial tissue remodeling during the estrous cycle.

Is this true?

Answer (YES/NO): NO